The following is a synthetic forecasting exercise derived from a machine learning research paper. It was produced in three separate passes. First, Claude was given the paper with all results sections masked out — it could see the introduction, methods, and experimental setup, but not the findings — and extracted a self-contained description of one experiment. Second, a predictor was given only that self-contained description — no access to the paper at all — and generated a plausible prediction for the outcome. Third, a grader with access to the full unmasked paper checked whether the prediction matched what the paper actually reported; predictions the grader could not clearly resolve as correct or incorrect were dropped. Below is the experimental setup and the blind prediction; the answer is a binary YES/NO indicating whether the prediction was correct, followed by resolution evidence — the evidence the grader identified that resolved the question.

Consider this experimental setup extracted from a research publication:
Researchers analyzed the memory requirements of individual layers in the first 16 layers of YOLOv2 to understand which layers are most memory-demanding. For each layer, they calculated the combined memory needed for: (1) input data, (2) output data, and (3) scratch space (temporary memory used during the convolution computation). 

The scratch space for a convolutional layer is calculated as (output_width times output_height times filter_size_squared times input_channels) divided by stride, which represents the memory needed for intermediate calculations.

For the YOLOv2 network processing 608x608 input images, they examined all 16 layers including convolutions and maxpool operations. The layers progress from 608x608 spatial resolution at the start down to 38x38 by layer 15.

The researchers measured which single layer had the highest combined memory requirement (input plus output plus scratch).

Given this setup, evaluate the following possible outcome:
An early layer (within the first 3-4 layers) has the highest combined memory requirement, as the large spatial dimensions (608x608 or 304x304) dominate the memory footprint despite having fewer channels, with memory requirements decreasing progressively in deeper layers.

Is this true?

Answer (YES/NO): YES